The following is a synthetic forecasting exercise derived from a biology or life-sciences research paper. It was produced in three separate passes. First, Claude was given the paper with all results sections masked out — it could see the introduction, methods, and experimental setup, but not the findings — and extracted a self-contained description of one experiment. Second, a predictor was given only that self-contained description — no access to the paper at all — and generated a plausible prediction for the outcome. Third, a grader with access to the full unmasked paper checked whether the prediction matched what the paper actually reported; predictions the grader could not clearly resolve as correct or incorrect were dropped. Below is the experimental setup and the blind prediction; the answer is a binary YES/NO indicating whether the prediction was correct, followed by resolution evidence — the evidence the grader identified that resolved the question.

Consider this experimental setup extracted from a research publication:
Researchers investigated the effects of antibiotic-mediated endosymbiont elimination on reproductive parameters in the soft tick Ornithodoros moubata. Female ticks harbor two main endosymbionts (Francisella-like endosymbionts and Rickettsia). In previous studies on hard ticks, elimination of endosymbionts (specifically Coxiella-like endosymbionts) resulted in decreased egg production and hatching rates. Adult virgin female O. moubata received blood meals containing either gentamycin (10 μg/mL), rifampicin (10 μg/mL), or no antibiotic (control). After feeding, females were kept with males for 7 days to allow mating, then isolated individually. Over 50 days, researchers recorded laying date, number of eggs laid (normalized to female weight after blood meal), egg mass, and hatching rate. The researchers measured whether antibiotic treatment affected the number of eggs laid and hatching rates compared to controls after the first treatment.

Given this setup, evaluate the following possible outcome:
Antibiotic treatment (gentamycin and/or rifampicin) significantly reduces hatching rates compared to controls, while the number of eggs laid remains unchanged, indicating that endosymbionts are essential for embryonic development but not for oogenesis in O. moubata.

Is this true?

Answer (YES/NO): NO